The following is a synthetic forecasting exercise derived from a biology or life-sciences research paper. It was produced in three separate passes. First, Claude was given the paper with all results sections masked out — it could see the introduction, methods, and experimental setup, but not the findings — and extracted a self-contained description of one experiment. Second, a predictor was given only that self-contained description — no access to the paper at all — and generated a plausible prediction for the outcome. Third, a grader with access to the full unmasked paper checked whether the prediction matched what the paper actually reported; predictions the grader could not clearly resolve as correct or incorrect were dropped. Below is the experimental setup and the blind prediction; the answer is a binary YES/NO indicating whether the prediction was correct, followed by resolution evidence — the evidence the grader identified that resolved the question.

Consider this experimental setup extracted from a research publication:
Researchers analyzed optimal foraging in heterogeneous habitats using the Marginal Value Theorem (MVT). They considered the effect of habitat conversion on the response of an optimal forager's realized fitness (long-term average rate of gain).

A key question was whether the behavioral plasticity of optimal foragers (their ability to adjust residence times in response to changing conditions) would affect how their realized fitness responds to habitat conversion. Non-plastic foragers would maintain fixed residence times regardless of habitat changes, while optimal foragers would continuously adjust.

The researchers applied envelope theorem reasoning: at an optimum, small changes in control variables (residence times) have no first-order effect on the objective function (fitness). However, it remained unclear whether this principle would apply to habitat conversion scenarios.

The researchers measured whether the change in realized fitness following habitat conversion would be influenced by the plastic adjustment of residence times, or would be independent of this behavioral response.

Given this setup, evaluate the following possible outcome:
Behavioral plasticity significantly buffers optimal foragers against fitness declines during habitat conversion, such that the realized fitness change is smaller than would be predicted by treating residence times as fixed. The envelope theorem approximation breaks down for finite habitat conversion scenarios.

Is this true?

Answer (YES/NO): NO